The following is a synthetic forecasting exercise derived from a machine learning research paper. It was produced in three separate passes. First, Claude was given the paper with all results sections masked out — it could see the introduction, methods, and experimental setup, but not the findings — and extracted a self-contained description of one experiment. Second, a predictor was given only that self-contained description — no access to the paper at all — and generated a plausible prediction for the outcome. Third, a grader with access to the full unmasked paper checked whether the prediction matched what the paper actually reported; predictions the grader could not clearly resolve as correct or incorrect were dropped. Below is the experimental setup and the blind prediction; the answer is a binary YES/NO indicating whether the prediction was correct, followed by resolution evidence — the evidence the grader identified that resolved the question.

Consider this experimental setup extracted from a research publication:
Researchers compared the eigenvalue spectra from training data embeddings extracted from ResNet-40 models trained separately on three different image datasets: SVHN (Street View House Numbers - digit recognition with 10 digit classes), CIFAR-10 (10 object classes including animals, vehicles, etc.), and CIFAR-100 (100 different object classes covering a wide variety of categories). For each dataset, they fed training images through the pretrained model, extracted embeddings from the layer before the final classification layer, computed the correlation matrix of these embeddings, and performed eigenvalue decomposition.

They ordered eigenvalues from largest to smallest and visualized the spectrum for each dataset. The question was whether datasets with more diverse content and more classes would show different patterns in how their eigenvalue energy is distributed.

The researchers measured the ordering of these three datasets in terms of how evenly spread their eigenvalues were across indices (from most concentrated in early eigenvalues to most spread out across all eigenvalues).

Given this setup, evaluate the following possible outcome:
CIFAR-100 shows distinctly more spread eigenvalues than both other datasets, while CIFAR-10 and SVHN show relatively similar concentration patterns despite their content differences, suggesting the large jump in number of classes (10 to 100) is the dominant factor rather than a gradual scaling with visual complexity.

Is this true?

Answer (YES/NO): NO